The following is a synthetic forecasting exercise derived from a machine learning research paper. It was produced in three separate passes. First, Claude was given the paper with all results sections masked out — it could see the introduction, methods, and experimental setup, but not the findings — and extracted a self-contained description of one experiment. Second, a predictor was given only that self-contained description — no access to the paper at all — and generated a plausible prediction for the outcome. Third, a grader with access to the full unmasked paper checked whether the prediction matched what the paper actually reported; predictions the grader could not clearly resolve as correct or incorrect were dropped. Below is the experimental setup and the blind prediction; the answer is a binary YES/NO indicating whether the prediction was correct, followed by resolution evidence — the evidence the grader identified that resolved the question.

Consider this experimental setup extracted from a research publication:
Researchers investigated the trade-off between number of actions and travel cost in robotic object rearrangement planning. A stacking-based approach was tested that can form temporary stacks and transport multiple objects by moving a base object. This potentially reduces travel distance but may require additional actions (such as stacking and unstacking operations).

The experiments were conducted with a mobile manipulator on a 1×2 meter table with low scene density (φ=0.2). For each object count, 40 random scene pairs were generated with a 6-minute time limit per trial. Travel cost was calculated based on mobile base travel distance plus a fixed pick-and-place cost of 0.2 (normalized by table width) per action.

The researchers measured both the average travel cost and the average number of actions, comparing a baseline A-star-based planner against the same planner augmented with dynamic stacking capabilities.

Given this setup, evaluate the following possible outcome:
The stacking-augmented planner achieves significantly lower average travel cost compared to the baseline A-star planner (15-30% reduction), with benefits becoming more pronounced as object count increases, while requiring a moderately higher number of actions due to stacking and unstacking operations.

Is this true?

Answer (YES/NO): NO